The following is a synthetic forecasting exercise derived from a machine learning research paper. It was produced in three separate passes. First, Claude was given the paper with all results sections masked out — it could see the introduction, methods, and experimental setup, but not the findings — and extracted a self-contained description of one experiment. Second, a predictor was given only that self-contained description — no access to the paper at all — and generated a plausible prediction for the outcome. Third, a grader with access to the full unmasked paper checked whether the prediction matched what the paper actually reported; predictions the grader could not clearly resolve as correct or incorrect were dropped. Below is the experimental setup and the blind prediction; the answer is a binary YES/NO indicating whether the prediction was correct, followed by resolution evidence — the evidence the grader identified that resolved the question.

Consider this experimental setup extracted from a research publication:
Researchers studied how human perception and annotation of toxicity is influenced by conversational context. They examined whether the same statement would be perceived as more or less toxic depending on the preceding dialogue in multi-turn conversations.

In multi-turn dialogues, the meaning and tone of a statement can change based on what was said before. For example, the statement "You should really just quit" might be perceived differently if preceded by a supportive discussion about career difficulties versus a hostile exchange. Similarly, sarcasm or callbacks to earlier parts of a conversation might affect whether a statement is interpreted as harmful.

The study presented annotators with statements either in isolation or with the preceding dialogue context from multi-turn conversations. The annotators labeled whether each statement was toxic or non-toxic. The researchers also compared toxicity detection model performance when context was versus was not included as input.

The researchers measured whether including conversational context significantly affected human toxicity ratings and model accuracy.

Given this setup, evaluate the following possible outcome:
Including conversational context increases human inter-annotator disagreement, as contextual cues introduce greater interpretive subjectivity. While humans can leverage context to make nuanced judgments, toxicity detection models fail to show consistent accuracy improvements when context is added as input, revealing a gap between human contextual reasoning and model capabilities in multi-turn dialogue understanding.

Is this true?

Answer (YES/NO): NO